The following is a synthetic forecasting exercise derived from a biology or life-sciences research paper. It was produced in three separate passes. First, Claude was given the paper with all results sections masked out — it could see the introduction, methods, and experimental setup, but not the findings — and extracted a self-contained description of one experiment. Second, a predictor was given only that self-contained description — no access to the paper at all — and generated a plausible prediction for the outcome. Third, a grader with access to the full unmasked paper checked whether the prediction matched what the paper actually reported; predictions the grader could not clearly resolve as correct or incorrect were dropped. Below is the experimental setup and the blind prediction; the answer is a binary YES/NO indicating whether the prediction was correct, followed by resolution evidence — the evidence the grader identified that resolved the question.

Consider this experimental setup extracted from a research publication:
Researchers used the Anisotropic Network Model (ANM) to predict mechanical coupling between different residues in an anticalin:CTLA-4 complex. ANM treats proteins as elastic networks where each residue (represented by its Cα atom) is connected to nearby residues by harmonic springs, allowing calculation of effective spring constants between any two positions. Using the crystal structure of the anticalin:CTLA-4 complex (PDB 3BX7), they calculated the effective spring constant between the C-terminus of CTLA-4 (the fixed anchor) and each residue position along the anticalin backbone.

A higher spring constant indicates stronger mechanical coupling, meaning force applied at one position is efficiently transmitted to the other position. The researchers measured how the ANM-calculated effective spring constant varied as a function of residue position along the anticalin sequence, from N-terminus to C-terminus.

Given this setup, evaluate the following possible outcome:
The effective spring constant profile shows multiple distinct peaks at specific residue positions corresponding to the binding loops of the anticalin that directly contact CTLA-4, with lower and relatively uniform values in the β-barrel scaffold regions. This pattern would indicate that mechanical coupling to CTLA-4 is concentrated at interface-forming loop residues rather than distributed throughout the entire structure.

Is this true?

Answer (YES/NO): NO